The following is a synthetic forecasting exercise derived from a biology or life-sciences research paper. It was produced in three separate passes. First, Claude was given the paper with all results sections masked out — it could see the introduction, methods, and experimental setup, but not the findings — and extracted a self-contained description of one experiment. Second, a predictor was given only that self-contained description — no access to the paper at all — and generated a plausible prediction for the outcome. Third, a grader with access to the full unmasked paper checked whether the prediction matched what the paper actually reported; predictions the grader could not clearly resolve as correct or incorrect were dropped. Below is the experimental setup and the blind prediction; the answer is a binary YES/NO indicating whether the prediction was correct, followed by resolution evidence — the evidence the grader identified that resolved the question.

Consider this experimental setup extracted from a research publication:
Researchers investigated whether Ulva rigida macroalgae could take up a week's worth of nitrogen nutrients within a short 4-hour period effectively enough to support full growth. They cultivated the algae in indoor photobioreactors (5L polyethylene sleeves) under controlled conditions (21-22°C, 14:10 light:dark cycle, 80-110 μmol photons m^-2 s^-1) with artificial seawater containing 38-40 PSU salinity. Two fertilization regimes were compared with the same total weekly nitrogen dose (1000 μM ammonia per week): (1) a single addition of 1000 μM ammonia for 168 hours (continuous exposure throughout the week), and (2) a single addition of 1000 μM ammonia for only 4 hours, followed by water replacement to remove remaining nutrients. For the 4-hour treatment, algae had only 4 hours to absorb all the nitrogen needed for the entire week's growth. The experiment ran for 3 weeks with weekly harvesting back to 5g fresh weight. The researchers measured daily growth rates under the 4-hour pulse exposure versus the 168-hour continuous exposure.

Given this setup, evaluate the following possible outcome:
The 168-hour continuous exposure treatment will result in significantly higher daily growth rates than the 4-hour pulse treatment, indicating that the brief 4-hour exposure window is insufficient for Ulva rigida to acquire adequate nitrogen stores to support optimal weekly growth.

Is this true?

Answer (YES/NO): YES